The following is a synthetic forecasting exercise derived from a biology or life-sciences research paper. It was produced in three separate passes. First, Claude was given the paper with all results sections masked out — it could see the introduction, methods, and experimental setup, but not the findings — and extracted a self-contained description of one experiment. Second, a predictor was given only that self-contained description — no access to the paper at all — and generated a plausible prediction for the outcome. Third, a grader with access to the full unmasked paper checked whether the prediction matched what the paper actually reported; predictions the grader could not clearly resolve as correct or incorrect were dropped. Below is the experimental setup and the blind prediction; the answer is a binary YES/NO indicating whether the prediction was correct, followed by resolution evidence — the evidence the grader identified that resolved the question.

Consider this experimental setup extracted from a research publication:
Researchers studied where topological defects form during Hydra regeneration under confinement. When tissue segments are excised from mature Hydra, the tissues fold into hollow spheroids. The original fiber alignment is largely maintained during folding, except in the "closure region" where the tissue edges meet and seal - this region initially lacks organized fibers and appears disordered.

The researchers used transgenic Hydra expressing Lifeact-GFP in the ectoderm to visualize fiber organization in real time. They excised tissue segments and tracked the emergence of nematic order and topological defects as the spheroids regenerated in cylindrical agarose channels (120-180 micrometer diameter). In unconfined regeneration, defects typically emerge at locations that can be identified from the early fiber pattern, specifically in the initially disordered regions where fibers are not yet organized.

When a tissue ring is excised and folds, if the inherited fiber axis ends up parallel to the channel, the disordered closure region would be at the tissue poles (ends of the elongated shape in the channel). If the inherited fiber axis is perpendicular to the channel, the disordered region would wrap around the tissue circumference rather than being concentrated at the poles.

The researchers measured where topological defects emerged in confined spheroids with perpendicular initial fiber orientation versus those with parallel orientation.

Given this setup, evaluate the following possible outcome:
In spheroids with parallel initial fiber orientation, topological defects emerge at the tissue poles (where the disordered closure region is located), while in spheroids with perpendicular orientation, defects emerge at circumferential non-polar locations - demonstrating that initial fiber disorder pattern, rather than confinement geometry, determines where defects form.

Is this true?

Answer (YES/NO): YES